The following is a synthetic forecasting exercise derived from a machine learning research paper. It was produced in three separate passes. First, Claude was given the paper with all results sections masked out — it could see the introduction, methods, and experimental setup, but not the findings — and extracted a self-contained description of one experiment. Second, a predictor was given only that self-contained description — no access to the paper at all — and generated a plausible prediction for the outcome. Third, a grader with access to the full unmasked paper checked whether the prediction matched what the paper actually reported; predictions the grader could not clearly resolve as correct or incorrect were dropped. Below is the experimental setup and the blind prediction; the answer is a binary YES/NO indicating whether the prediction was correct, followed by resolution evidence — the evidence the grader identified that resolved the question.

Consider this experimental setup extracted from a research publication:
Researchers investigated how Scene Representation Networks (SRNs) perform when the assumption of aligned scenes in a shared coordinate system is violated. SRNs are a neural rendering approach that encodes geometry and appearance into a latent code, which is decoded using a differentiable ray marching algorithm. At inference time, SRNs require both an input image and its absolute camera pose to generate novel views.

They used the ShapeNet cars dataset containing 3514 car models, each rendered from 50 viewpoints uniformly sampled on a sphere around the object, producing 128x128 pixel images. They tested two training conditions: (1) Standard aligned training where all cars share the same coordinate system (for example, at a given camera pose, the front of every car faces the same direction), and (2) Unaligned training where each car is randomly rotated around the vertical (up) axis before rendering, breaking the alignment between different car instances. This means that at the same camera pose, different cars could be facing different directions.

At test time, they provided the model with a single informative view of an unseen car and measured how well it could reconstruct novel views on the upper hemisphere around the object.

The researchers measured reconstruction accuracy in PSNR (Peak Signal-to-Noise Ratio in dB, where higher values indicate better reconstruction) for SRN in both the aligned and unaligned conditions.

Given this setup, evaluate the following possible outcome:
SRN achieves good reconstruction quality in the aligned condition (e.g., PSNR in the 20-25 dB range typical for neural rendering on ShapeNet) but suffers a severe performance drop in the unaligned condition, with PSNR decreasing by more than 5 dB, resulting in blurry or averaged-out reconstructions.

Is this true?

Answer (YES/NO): NO